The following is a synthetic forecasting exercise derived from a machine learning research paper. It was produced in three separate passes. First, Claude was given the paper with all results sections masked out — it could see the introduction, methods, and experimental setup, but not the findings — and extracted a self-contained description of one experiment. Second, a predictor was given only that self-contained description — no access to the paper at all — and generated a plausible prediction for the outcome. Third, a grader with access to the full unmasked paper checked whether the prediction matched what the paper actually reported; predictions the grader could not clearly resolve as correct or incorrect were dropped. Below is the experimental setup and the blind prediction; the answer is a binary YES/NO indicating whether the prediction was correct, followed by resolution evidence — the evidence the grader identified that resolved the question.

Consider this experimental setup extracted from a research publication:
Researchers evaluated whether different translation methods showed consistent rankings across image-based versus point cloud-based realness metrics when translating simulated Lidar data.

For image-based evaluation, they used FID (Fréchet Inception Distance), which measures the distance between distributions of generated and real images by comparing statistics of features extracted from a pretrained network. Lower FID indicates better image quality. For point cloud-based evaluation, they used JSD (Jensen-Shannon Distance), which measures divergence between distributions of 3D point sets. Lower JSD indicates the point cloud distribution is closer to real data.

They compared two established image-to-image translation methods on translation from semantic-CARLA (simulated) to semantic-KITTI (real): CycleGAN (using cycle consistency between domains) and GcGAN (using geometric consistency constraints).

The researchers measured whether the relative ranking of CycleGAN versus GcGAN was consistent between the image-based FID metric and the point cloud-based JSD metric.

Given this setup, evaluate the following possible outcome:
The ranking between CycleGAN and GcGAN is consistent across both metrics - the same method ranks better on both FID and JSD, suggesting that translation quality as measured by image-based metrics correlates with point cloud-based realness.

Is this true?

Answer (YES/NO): YES